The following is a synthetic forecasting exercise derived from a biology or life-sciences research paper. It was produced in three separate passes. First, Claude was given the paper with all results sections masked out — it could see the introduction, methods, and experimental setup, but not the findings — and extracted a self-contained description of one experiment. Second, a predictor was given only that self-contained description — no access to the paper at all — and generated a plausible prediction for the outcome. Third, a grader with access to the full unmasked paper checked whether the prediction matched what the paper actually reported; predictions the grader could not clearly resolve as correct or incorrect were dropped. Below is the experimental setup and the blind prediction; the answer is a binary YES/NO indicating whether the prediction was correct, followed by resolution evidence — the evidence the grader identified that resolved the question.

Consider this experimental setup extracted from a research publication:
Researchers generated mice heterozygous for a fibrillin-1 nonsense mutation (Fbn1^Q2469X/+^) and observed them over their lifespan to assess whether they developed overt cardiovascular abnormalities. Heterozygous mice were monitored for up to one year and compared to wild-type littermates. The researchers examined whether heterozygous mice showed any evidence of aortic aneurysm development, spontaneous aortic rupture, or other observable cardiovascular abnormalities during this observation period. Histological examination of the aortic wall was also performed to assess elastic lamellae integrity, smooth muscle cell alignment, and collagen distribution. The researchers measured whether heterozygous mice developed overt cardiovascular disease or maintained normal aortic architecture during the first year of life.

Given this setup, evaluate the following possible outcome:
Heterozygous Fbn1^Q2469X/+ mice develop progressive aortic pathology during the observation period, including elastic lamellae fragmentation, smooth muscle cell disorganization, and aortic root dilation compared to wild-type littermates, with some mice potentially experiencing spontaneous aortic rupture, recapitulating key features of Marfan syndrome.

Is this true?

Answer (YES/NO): NO